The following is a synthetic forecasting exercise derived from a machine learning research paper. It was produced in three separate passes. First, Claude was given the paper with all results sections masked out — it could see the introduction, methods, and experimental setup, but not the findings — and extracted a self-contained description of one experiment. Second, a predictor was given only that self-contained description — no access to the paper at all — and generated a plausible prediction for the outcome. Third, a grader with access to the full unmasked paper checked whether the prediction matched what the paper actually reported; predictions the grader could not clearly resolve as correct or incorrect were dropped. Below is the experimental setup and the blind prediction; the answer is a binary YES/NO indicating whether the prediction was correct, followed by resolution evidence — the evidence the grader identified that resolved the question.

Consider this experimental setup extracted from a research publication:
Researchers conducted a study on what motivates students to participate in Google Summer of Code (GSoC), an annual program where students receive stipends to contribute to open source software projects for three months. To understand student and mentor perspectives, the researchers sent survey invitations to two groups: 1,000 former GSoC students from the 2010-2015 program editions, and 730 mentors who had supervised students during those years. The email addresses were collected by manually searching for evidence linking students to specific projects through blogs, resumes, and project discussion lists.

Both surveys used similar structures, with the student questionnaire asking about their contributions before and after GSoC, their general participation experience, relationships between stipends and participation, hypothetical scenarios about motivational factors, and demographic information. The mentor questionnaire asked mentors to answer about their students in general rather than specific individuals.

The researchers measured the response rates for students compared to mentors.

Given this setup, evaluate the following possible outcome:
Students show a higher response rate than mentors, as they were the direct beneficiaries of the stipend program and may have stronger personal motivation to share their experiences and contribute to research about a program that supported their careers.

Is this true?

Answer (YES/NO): YES